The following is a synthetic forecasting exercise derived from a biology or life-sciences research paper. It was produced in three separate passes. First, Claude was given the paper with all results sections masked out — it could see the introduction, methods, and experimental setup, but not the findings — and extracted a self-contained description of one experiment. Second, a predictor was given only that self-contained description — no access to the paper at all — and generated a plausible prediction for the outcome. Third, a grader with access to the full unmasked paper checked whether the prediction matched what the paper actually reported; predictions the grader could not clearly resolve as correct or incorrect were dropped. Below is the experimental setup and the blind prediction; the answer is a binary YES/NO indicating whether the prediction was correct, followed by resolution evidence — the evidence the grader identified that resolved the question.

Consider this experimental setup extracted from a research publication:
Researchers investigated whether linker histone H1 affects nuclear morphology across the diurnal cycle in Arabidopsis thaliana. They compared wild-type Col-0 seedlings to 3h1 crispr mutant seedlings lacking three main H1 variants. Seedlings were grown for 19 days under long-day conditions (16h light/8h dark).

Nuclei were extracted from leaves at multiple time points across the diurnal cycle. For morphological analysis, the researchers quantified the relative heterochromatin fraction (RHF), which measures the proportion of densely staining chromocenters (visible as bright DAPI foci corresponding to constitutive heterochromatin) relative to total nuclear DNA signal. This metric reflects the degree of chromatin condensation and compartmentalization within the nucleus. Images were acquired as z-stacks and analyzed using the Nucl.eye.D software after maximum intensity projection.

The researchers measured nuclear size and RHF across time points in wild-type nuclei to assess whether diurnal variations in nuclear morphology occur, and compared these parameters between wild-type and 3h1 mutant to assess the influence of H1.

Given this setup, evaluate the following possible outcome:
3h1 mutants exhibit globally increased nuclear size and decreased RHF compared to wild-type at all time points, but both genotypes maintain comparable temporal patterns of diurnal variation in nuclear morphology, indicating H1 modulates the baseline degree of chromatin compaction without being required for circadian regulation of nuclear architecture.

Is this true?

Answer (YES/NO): NO